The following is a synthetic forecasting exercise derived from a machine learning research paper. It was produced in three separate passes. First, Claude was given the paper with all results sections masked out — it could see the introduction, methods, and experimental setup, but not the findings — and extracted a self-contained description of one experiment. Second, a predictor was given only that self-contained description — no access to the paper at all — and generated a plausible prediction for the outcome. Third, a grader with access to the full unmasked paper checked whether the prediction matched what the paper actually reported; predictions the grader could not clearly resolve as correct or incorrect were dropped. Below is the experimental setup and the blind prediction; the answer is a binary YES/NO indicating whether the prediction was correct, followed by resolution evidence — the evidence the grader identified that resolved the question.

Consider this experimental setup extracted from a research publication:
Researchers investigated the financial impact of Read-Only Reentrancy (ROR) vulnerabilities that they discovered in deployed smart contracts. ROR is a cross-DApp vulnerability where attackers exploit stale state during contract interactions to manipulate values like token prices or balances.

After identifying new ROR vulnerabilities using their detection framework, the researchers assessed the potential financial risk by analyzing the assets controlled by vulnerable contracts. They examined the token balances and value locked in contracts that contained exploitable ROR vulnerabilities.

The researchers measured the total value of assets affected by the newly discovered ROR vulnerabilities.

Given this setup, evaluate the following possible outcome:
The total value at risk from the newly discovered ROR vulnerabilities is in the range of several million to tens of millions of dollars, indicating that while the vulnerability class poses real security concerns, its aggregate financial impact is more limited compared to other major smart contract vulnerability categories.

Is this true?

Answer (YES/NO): NO